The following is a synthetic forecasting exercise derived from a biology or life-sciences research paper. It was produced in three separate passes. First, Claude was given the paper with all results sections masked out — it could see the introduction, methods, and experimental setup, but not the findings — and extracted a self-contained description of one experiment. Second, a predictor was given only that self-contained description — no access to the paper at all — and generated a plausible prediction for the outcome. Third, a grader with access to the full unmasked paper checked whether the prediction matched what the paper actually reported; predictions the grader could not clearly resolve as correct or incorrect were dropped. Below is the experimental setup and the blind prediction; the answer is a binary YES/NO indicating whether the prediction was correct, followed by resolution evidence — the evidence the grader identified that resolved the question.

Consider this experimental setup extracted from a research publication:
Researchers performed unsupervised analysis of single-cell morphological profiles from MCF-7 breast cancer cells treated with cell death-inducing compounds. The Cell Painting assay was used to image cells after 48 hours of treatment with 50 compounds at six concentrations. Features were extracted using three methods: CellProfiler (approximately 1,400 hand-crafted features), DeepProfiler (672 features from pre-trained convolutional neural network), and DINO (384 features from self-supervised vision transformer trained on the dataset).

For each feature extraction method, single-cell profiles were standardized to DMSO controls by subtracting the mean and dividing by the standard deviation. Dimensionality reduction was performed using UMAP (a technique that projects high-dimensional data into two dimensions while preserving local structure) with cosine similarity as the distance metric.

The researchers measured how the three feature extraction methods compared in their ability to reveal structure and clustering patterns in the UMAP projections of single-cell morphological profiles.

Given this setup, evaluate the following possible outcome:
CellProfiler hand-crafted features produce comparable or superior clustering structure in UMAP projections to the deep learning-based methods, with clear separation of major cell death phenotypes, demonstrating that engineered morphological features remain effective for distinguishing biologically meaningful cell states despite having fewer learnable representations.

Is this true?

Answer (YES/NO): NO